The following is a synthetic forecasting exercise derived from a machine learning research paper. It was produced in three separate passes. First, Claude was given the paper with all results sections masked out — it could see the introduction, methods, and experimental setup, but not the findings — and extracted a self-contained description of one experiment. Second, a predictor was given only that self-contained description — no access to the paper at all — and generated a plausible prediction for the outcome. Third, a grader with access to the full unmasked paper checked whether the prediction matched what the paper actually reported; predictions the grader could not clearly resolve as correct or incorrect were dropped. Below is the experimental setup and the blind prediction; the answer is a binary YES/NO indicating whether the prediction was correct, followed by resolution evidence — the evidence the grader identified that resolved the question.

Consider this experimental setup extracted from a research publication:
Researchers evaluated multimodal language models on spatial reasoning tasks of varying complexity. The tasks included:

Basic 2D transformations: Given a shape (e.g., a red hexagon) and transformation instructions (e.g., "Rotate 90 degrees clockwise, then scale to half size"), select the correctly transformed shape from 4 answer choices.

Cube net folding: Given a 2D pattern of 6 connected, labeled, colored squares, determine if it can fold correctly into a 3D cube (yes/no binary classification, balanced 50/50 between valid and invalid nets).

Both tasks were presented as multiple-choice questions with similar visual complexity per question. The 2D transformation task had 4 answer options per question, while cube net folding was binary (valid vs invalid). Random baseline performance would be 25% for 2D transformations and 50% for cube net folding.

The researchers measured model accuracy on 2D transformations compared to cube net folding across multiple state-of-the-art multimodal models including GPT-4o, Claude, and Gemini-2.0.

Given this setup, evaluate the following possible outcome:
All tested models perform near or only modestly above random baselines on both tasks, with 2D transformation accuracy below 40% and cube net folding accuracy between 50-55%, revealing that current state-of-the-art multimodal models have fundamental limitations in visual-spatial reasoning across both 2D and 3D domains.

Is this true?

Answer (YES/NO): NO